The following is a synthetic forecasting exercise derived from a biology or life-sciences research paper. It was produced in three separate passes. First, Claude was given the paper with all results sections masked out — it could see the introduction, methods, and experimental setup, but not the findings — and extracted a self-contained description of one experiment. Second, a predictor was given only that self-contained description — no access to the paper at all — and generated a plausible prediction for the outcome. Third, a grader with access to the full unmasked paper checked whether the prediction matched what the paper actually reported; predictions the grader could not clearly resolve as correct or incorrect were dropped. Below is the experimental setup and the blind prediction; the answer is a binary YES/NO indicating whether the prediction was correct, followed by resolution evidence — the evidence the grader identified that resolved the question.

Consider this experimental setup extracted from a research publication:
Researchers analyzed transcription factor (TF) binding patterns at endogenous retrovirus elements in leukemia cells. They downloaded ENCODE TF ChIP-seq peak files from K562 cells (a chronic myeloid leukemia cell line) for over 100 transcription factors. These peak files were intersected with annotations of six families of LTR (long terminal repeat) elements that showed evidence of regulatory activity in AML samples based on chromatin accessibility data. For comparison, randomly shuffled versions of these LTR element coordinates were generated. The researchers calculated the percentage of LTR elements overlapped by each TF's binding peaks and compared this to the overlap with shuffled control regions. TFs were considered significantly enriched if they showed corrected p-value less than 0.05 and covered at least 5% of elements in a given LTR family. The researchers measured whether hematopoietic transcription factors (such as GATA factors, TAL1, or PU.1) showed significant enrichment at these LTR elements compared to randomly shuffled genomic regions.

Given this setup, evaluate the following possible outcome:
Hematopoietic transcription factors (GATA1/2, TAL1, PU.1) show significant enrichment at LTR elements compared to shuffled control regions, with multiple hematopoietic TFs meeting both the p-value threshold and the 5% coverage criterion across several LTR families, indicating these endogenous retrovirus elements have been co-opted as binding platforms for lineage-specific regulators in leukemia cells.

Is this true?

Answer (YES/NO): YES